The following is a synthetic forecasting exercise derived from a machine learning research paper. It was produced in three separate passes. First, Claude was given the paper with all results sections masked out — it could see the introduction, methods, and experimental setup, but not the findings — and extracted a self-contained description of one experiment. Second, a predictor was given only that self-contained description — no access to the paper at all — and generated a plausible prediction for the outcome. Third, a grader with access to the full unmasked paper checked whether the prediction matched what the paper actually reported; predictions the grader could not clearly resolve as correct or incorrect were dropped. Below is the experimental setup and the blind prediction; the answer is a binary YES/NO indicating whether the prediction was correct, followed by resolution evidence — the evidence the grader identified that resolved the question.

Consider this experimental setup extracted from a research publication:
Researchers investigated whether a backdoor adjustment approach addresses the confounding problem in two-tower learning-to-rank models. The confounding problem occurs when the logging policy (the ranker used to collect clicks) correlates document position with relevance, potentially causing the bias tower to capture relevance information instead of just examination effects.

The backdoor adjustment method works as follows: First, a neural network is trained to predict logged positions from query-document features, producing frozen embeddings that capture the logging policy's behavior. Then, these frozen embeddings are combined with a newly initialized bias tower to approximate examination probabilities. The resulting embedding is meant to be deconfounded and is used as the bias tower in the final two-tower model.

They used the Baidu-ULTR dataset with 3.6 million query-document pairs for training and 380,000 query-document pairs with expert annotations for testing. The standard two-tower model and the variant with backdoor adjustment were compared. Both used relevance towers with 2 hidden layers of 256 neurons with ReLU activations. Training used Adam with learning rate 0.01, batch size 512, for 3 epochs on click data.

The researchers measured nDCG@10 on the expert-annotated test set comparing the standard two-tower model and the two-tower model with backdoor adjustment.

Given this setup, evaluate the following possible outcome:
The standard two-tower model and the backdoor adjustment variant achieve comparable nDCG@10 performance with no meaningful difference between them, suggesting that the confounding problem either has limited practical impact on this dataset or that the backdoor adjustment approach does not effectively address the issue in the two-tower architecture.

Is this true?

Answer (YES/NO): NO